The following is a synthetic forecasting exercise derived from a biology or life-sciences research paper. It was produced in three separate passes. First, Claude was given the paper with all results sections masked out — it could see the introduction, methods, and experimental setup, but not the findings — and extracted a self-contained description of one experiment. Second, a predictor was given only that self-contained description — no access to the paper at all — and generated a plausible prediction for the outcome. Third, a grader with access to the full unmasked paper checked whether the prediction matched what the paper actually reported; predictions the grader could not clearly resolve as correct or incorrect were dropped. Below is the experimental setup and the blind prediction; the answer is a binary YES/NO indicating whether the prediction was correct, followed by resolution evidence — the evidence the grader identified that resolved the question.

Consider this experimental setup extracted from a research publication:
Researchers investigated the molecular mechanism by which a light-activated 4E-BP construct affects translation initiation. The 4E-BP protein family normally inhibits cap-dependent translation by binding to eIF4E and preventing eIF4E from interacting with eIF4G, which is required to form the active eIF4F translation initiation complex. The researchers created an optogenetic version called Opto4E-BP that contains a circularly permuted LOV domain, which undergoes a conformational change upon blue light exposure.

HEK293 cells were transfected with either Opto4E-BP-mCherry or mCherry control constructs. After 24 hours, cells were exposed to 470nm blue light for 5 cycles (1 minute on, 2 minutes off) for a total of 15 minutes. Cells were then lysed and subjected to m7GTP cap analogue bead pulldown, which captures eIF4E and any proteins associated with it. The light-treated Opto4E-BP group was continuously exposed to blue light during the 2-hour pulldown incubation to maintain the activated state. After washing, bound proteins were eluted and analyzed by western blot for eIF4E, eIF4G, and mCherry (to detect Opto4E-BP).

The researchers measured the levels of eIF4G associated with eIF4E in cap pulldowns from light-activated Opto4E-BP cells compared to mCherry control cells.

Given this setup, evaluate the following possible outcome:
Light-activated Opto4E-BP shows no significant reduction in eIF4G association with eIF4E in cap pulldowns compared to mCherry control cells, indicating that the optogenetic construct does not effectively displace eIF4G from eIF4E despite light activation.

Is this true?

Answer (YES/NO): NO